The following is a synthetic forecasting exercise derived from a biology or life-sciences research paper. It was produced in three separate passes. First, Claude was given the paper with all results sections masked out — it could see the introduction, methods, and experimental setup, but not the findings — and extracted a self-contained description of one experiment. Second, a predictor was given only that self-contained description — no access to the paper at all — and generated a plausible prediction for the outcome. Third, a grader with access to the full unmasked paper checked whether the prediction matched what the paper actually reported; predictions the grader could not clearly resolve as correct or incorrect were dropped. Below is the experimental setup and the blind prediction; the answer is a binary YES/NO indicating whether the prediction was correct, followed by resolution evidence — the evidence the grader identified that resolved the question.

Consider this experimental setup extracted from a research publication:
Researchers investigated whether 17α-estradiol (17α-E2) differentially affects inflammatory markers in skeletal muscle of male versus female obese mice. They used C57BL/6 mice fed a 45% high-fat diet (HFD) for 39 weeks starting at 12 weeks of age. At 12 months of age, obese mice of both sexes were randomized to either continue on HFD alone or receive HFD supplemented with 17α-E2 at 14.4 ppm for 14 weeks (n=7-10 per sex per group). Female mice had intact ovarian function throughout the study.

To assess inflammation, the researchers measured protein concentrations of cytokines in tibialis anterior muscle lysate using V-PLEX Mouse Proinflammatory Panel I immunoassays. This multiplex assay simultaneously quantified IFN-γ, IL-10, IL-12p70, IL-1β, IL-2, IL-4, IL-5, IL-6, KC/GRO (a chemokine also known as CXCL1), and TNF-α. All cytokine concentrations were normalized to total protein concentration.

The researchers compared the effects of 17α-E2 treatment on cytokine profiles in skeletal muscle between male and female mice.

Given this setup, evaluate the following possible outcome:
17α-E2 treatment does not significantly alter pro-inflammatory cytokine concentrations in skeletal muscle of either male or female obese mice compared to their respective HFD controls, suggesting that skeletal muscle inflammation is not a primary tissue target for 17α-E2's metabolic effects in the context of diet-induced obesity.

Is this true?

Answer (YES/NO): NO